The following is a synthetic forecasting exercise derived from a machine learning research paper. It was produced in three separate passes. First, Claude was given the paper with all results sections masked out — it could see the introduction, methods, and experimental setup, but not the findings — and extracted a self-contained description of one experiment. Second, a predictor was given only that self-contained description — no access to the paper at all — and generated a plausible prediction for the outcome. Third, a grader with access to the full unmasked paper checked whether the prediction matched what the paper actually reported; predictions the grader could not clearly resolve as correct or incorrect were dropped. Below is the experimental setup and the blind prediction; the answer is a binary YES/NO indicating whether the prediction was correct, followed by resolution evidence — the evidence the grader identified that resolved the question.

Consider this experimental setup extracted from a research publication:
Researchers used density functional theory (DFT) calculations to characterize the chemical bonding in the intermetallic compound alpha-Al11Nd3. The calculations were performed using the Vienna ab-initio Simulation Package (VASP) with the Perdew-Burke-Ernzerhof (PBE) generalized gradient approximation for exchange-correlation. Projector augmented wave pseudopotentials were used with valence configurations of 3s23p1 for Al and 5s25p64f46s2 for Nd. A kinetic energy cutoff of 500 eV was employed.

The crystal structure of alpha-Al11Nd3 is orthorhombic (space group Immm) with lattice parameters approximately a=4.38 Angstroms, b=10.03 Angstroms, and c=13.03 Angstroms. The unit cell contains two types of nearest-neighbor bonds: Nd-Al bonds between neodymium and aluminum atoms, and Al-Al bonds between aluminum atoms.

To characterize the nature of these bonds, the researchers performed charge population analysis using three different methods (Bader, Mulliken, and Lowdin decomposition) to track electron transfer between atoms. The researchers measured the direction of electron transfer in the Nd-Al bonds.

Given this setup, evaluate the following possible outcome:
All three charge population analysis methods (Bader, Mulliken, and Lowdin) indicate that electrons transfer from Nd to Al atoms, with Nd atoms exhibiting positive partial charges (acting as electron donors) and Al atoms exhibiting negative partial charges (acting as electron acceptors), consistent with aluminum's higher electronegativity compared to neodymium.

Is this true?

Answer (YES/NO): YES